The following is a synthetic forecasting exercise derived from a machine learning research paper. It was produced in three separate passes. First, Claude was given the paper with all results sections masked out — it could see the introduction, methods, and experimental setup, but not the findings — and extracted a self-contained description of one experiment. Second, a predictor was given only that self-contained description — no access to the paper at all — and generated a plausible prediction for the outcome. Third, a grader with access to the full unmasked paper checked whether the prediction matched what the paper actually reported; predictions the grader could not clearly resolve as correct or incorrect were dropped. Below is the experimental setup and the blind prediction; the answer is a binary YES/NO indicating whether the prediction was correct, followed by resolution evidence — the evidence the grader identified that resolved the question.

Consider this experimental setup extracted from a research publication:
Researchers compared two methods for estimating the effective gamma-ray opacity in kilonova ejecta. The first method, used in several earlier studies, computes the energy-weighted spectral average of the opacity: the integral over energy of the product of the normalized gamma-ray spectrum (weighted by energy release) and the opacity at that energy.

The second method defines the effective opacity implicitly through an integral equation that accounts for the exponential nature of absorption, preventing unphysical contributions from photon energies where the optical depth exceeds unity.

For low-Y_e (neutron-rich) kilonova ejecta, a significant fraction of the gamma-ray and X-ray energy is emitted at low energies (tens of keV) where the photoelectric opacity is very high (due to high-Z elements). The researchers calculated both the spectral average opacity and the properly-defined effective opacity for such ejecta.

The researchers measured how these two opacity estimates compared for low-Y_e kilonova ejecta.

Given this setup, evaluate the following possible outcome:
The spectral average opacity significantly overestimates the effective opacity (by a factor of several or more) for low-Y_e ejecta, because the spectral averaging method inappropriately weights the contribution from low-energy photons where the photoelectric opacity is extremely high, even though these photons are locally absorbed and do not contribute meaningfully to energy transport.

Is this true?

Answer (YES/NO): YES